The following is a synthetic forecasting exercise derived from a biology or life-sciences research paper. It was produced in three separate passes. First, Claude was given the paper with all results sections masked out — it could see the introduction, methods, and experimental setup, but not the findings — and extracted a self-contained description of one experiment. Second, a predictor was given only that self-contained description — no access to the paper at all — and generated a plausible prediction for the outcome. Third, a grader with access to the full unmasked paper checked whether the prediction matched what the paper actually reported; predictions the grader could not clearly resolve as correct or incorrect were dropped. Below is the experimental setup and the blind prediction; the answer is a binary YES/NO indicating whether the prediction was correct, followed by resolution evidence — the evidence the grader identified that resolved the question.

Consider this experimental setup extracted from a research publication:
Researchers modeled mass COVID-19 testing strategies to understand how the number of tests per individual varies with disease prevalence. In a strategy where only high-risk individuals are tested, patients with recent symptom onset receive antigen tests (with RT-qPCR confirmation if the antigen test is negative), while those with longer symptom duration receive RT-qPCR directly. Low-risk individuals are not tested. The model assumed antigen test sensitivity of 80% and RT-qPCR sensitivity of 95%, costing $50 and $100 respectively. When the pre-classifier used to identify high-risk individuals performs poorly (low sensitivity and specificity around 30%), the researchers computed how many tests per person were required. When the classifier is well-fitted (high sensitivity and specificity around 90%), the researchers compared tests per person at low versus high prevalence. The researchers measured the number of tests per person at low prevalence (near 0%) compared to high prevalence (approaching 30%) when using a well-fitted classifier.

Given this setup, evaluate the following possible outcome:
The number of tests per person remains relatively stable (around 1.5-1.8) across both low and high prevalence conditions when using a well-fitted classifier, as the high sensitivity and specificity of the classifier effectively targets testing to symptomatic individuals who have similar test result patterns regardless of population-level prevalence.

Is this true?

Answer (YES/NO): NO